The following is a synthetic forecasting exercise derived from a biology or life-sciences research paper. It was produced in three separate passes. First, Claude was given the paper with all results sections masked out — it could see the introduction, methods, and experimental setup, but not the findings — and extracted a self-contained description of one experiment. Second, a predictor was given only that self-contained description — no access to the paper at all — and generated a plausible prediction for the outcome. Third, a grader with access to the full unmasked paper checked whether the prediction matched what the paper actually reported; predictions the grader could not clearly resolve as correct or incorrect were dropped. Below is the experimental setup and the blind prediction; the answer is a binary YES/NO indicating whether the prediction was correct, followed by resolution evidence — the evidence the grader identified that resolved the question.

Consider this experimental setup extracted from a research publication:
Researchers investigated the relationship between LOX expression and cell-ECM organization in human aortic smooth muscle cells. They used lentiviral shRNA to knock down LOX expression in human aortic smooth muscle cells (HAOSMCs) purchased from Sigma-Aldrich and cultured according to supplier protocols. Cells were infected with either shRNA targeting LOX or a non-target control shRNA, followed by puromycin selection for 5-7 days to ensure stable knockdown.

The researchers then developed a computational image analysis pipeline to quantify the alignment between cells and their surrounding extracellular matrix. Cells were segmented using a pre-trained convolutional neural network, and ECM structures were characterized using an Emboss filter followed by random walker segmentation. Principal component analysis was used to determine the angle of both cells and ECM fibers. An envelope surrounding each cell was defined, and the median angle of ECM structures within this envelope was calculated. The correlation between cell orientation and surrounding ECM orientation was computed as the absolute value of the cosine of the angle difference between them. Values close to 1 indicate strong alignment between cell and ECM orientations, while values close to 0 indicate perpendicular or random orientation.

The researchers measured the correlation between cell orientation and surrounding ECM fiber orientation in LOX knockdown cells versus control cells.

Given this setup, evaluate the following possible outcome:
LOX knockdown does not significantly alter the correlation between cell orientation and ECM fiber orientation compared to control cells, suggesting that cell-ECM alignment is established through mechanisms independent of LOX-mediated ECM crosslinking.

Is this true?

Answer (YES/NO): NO